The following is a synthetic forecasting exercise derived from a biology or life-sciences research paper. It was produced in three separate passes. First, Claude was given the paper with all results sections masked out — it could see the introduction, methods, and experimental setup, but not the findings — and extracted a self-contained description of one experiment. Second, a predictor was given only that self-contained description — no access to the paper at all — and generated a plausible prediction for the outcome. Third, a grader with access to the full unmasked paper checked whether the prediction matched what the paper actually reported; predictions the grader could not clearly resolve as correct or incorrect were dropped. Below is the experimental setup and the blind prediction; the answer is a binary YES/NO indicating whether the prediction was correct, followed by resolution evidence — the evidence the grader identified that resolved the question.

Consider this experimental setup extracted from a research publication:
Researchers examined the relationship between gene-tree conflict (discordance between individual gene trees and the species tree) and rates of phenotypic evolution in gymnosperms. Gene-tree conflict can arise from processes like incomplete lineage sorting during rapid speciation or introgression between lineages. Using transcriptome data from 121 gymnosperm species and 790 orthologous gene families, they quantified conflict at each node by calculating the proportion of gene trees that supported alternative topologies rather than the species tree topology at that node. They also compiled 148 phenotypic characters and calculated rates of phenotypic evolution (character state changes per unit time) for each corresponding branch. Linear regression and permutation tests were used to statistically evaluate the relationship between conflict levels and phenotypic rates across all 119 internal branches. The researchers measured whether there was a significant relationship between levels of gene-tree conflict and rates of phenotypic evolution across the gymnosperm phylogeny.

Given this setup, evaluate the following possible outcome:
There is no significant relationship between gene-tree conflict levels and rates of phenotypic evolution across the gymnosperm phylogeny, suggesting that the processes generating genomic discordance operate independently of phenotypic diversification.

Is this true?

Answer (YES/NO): NO